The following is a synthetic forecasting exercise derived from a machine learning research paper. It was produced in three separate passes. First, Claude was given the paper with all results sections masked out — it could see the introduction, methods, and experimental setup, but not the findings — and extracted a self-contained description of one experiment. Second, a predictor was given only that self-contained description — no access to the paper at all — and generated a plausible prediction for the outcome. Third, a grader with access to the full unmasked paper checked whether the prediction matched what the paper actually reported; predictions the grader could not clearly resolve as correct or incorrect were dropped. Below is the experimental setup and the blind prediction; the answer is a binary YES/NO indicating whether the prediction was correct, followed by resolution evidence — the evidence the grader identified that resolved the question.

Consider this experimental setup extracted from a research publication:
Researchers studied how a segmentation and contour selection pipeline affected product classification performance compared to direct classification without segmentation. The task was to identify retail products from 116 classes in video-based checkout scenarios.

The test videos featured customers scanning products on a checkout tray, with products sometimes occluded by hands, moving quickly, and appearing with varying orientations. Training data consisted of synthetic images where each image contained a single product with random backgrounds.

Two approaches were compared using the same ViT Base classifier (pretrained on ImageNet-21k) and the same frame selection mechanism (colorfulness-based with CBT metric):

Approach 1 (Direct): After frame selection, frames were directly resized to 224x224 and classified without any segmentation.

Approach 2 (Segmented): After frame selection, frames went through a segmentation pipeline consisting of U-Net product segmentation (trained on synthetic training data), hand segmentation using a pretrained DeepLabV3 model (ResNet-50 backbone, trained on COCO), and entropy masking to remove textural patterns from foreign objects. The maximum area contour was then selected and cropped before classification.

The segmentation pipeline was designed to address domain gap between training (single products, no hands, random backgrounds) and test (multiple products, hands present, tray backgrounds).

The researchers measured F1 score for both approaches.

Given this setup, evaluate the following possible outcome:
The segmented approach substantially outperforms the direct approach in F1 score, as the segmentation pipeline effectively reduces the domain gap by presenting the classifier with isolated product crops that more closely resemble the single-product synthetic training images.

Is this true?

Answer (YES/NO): YES